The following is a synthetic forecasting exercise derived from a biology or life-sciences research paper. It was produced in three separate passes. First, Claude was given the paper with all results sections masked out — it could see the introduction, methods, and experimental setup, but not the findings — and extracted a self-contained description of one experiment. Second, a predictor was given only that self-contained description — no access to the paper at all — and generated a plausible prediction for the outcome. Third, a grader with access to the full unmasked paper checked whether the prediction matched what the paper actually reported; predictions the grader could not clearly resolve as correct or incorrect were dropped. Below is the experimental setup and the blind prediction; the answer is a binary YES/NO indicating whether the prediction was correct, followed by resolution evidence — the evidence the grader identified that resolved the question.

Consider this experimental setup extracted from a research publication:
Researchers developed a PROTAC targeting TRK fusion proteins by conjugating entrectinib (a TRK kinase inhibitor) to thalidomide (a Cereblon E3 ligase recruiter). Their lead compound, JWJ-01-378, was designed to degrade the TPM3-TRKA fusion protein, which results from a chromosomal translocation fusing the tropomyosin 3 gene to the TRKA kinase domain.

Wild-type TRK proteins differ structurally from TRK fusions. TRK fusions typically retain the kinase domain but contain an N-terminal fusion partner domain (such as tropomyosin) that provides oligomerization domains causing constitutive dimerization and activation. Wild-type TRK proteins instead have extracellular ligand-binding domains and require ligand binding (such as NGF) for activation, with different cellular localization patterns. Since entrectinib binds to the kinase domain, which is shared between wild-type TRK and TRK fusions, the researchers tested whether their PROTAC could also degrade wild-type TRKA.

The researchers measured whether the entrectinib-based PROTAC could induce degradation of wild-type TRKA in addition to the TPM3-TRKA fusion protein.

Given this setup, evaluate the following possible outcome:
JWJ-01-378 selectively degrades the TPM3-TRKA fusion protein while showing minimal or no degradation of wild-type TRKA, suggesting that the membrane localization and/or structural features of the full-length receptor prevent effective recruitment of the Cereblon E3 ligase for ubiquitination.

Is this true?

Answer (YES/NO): NO